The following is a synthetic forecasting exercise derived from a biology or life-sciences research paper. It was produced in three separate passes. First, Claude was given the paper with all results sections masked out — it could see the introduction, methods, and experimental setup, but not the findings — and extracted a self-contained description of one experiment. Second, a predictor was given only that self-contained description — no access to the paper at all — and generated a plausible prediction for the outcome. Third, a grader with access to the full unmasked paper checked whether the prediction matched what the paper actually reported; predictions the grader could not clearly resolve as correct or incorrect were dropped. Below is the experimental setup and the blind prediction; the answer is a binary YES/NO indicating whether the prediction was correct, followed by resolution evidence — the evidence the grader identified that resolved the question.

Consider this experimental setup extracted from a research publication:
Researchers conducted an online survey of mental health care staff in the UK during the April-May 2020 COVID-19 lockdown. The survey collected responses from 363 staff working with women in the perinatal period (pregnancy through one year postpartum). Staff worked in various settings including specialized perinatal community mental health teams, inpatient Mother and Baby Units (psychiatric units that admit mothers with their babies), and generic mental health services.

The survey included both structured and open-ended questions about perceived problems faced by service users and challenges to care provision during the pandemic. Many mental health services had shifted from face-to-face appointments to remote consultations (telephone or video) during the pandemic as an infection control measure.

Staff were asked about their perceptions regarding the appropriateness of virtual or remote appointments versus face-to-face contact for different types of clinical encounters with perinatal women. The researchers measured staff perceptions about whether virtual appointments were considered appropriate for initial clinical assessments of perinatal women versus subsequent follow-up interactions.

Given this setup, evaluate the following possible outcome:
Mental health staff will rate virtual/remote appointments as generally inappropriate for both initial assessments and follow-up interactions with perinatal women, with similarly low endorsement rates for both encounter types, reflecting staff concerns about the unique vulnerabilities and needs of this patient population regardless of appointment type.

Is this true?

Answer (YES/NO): NO